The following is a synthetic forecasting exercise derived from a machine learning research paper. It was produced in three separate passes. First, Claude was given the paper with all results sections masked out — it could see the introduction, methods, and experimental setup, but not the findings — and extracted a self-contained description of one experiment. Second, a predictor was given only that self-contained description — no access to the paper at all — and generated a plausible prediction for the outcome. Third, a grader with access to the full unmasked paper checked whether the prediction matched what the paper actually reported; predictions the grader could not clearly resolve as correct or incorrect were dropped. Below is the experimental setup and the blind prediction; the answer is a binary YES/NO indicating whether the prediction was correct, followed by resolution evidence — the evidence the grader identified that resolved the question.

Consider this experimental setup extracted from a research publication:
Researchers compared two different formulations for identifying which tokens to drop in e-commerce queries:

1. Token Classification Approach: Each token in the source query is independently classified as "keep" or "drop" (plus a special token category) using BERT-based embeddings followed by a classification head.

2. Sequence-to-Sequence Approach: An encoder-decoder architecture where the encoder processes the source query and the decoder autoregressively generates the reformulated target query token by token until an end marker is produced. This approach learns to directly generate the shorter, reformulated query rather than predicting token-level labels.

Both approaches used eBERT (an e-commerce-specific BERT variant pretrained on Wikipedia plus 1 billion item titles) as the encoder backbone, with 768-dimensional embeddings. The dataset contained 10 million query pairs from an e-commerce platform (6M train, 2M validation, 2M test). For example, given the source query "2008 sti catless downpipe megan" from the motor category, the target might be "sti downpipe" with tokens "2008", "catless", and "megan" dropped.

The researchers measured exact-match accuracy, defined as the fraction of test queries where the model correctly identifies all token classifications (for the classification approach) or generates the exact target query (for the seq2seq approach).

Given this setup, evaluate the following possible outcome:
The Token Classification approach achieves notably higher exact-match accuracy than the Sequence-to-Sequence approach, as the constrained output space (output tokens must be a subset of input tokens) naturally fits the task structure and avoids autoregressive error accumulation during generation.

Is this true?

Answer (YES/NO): NO